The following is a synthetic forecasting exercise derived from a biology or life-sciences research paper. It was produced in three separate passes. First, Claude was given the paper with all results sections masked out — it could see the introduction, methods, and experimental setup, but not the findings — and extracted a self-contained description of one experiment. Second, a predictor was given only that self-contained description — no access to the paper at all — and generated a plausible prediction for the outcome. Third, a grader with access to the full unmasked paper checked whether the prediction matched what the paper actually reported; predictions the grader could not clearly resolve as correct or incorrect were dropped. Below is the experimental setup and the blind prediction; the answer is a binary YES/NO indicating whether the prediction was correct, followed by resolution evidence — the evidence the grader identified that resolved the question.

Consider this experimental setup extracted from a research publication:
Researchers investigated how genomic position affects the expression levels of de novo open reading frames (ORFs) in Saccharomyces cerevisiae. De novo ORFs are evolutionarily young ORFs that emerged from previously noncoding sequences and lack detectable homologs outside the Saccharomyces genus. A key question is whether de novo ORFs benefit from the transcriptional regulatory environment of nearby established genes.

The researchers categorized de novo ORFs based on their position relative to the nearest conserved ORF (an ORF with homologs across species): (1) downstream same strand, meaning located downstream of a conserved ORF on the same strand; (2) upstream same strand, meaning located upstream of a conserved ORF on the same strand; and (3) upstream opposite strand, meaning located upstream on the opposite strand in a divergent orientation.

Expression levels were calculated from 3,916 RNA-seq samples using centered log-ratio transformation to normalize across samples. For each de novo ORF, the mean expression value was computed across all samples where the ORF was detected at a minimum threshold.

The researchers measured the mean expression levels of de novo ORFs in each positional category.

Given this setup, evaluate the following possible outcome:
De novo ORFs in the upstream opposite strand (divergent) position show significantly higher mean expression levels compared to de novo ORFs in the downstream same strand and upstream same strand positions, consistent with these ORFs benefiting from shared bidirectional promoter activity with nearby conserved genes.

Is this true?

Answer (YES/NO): NO